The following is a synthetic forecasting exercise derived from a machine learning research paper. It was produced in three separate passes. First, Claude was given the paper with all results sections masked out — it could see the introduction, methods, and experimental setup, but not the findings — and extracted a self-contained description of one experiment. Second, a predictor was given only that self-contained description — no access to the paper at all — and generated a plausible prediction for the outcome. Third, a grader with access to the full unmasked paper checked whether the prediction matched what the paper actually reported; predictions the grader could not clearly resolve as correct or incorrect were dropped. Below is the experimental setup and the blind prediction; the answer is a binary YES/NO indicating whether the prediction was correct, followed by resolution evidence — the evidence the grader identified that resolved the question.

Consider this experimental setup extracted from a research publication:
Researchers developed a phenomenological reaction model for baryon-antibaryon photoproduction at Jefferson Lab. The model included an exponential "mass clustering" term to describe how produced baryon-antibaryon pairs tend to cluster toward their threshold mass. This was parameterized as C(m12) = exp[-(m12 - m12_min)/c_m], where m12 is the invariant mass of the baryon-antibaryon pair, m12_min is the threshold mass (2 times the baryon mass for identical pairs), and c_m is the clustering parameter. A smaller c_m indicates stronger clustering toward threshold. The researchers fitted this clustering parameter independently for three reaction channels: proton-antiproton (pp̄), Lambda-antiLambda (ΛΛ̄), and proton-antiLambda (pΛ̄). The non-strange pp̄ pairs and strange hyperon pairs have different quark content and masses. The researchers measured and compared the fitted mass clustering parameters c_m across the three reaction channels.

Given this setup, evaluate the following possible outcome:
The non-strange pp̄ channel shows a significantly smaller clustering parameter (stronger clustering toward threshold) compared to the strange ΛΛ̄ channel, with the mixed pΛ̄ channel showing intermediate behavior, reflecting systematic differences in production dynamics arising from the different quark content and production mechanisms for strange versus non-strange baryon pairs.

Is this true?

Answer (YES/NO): NO